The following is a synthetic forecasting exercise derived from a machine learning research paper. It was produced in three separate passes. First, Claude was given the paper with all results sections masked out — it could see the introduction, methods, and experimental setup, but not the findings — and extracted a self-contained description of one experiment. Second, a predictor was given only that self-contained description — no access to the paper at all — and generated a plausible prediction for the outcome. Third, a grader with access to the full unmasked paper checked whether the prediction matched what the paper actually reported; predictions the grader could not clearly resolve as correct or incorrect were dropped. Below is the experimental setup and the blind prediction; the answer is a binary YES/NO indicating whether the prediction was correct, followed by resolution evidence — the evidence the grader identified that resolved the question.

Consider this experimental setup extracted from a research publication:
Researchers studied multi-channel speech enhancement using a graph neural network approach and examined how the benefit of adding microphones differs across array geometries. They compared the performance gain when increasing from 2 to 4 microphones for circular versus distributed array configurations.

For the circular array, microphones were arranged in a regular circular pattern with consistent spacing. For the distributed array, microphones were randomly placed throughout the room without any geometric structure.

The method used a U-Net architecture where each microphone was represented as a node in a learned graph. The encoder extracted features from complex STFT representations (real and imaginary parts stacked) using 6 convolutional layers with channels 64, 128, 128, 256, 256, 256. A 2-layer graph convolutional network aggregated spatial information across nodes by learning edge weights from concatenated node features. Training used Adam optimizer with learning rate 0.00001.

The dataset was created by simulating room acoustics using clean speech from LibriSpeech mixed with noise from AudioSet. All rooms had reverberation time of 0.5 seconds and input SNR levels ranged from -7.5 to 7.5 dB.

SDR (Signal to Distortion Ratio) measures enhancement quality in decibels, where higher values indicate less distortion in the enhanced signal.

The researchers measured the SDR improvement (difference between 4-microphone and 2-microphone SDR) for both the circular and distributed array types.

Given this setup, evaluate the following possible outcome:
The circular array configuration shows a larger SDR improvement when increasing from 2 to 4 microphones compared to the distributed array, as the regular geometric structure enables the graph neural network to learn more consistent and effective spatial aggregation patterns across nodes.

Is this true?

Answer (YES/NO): YES